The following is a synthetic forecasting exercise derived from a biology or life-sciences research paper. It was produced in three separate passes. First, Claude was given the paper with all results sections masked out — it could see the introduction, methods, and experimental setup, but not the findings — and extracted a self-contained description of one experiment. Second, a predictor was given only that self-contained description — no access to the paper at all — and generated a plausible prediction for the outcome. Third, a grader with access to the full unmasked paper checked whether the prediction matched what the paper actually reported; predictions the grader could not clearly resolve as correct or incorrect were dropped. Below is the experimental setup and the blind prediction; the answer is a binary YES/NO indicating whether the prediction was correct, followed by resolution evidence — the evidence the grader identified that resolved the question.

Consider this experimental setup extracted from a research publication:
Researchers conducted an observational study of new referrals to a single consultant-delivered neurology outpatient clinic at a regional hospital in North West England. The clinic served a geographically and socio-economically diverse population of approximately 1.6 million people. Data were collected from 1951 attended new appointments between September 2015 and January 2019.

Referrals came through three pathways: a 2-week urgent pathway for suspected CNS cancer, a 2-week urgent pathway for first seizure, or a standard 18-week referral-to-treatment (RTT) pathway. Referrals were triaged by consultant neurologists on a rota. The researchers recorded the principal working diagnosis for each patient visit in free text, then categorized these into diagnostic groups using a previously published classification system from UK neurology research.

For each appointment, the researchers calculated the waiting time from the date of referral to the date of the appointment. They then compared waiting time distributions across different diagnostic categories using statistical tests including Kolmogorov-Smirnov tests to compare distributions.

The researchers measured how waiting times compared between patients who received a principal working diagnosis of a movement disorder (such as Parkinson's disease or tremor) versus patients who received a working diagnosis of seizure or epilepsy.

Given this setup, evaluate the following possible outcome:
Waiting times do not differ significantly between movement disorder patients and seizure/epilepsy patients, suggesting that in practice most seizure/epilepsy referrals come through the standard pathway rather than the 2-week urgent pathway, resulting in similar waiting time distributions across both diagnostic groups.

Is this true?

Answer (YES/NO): NO